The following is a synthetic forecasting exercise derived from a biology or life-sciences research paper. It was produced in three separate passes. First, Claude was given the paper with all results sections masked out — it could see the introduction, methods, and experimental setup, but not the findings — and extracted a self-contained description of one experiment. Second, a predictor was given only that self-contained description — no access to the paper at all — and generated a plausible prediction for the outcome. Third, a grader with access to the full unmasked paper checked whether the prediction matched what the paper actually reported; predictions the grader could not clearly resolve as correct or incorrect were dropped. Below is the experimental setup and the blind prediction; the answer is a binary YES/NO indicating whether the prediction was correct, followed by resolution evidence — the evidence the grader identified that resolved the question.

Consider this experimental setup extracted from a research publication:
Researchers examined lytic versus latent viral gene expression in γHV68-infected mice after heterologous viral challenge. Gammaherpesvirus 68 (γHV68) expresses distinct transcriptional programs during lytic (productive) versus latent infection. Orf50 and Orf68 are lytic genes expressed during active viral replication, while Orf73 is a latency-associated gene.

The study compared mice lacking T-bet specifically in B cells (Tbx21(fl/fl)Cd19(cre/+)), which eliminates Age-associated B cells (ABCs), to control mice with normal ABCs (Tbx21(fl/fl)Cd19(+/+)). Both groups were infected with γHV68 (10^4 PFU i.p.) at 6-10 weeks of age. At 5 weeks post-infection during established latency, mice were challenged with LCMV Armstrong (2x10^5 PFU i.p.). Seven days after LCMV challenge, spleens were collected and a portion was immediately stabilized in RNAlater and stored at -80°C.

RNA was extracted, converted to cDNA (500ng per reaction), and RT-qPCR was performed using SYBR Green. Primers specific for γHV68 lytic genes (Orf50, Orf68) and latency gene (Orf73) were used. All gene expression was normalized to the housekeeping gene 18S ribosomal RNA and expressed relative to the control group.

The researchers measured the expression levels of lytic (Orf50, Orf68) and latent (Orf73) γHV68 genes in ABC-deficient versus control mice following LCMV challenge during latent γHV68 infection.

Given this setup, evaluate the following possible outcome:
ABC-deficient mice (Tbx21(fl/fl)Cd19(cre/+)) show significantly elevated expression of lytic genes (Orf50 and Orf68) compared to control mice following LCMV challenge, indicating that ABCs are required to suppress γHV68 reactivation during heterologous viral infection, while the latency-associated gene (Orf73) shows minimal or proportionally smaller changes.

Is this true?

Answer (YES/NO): YES